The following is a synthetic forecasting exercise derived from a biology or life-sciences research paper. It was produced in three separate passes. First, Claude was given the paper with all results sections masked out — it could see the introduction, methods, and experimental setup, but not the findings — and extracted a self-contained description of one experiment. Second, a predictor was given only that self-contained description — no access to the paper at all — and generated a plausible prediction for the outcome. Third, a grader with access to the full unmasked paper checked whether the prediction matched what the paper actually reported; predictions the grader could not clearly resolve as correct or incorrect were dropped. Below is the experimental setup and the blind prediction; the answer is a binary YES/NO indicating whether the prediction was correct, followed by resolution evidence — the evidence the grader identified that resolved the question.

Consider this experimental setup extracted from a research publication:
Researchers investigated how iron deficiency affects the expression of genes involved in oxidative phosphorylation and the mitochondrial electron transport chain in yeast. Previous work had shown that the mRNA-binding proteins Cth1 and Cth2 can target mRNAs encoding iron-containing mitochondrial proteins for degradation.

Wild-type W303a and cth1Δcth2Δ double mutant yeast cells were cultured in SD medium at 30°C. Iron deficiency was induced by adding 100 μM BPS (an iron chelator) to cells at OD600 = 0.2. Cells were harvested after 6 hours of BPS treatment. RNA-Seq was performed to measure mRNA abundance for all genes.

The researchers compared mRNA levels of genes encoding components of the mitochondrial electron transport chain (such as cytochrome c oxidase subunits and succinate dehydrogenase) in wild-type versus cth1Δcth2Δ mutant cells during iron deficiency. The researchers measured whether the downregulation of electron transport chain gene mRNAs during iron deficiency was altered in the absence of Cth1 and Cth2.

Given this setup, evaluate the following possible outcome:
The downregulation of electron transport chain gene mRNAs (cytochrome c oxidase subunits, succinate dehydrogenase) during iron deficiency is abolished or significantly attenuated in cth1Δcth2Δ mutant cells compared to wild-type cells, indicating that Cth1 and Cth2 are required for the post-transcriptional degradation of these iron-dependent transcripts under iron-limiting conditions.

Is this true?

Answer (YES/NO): YES